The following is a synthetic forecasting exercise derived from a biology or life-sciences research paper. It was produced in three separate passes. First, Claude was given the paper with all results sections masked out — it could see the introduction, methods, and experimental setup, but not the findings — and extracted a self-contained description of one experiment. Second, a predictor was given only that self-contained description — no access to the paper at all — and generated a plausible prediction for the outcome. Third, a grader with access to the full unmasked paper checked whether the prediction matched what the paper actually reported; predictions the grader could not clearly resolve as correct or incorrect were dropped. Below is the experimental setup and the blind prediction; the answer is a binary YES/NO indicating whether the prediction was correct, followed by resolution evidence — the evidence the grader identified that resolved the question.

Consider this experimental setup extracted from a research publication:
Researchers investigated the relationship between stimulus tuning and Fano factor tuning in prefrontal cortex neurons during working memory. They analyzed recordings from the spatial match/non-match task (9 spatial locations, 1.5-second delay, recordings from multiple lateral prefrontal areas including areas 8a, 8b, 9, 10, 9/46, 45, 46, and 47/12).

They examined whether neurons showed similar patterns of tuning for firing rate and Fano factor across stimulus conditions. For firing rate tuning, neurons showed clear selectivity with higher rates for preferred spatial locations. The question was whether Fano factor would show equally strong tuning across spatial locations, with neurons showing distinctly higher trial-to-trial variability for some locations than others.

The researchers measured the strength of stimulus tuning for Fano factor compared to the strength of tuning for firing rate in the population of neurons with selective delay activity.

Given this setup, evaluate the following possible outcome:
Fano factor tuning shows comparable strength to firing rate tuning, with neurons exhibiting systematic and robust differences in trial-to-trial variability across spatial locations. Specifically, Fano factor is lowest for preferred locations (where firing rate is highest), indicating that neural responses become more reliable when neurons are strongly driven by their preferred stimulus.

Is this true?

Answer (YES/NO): NO